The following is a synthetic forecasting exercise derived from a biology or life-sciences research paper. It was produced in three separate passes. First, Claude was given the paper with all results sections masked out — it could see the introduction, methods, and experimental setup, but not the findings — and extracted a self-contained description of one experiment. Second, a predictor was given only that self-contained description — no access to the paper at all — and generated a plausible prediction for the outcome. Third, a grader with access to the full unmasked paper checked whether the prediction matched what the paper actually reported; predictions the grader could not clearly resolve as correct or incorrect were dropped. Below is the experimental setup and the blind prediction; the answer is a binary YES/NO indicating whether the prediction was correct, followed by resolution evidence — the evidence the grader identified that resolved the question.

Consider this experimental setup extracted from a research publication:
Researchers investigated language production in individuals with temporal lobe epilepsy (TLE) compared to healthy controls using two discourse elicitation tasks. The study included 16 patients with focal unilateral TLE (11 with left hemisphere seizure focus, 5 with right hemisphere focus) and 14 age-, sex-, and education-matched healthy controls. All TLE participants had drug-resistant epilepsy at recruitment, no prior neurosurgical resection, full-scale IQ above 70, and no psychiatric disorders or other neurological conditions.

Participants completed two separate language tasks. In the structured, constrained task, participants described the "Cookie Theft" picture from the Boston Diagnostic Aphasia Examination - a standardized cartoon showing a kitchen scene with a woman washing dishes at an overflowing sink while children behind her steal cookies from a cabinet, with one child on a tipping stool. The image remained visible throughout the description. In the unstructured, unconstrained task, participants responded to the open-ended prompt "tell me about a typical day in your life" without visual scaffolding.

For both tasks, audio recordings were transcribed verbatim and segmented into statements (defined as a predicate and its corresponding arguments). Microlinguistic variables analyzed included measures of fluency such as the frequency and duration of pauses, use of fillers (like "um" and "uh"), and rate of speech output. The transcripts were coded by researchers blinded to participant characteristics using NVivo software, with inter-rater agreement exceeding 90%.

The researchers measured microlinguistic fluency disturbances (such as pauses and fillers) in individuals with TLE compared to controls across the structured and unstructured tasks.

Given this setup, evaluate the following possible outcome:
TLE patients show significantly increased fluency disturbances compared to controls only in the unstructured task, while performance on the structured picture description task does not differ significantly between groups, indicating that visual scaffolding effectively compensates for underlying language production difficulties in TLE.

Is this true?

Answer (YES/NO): NO